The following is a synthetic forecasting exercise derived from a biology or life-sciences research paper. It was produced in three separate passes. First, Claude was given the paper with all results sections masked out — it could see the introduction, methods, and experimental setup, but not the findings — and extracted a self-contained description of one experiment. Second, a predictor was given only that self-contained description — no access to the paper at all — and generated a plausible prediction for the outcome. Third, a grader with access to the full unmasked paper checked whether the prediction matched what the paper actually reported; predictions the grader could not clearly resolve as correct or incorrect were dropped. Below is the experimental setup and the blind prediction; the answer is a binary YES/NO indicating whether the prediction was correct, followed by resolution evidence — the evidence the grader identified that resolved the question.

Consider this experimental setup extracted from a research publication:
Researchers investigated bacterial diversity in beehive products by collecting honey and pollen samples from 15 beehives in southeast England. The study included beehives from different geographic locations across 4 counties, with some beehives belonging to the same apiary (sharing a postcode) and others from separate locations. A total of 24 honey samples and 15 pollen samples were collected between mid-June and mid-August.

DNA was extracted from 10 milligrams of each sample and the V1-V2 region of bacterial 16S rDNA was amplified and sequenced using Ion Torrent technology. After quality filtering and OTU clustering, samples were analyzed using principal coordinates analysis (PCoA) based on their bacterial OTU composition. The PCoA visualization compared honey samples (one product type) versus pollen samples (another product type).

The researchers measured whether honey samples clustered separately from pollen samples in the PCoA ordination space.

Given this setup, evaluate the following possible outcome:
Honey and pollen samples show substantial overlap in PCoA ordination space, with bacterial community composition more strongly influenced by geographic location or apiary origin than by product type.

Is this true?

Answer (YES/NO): YES